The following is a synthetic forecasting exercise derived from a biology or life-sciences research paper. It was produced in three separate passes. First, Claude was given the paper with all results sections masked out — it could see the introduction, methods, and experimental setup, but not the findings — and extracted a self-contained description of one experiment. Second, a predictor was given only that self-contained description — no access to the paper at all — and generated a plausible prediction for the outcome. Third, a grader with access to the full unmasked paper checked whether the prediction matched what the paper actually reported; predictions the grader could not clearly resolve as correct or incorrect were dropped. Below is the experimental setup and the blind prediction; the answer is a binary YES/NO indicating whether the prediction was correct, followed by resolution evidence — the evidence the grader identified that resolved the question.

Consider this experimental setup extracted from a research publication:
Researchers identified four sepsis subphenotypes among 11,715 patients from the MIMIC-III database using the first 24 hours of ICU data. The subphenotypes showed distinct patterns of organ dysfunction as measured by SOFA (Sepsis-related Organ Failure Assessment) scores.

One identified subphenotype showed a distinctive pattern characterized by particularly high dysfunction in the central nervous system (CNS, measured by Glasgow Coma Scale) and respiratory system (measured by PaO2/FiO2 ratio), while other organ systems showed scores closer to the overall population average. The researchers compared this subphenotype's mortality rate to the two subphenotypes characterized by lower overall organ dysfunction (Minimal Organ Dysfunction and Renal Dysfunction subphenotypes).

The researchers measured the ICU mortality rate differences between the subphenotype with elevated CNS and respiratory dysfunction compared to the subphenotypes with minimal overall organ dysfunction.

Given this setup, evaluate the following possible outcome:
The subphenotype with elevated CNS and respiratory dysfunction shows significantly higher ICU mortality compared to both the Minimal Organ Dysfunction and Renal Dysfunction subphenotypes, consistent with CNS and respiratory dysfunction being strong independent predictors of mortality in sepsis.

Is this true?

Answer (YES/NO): YES